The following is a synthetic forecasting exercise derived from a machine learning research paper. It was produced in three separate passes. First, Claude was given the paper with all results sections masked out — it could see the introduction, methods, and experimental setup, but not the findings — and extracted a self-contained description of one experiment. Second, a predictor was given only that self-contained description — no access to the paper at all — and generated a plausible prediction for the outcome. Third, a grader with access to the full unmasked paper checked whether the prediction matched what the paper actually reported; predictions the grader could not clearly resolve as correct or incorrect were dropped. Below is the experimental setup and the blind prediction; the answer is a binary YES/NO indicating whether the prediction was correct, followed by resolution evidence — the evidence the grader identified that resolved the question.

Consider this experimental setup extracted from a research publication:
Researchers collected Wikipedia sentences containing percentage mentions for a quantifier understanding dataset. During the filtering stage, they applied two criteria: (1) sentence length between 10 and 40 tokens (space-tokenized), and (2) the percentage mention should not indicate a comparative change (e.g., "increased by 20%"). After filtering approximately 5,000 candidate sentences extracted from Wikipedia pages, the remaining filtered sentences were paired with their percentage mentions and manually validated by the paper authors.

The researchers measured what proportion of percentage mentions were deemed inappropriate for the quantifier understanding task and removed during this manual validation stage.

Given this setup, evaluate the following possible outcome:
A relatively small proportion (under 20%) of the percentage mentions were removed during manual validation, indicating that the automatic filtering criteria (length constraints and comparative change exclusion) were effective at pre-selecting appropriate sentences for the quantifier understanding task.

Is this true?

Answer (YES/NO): NO